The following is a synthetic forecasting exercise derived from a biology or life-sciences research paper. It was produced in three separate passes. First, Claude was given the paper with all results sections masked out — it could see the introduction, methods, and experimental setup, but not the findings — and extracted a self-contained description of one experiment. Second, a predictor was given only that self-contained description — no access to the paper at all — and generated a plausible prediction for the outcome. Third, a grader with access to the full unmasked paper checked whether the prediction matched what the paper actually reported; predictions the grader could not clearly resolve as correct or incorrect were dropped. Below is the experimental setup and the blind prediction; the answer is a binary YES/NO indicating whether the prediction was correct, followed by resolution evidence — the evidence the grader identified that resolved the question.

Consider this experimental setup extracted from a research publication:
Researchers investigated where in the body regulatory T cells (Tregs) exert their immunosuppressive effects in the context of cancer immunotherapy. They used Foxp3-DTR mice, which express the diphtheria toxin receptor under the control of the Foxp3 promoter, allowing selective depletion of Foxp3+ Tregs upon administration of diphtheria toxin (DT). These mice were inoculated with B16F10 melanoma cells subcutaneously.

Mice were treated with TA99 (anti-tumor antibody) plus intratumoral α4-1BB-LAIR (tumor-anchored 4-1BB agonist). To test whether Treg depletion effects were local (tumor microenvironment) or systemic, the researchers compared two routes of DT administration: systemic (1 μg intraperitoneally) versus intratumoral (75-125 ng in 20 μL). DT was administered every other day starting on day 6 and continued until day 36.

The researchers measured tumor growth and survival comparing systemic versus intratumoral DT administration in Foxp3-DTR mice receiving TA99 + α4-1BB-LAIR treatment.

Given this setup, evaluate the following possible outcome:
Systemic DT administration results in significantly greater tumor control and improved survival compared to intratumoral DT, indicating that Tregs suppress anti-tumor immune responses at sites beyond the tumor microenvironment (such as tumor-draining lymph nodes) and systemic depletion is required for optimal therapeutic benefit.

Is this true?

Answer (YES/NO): NO